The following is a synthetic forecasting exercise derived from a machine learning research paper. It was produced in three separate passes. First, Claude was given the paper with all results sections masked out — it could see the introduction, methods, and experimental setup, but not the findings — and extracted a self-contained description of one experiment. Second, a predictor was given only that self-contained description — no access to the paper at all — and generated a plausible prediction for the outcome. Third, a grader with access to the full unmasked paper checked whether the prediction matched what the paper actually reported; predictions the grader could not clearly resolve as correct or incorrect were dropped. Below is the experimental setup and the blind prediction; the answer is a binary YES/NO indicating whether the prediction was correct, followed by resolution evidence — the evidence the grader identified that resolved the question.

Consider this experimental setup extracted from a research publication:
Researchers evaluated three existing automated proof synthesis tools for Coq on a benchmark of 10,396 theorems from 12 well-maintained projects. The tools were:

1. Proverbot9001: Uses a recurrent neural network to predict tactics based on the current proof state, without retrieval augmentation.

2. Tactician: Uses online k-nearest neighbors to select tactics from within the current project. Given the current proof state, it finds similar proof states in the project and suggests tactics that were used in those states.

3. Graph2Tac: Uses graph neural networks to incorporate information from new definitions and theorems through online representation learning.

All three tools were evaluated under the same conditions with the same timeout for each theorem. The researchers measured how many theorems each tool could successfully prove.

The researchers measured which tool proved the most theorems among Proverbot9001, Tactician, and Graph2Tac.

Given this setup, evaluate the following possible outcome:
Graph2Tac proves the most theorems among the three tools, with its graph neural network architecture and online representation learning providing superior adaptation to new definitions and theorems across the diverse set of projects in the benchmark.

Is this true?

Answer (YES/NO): NO